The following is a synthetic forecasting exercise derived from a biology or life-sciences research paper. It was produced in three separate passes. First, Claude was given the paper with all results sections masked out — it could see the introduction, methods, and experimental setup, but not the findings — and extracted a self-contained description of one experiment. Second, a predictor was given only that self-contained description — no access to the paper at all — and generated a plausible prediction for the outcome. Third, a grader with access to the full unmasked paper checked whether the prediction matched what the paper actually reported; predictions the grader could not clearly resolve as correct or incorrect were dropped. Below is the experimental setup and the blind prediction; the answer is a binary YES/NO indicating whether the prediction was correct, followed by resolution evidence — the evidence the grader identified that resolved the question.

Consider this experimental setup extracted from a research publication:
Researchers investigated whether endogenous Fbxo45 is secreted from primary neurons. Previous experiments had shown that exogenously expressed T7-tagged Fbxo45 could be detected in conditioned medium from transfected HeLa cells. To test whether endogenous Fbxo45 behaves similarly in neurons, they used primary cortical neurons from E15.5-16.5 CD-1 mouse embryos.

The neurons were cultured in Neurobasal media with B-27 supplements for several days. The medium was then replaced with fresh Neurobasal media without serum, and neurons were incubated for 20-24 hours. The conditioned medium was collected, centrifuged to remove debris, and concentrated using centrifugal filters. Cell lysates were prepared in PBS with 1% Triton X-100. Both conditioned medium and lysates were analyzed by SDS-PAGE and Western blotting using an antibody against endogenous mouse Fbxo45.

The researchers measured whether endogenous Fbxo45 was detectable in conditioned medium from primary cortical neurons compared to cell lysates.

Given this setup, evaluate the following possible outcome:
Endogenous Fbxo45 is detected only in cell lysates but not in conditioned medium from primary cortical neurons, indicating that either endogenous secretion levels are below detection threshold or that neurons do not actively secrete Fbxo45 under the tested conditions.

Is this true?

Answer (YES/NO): NO